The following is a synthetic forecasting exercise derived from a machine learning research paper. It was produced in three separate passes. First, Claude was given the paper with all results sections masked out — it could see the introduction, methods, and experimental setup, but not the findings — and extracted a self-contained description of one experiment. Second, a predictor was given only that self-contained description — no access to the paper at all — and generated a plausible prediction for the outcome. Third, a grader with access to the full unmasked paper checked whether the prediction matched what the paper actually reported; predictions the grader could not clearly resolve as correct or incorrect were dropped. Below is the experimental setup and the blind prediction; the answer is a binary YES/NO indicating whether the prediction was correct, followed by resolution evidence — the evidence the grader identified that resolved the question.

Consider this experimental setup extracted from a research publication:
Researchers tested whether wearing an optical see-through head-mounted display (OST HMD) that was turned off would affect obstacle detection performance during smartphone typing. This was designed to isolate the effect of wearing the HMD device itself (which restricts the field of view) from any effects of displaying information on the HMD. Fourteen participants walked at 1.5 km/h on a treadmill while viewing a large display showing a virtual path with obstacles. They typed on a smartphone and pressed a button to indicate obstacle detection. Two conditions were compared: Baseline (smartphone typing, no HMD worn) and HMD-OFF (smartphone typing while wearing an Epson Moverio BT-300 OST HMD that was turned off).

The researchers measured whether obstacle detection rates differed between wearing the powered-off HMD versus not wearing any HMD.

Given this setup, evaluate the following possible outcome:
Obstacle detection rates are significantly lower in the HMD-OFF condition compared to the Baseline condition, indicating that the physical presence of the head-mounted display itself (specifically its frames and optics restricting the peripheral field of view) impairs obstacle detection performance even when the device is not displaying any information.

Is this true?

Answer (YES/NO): NO